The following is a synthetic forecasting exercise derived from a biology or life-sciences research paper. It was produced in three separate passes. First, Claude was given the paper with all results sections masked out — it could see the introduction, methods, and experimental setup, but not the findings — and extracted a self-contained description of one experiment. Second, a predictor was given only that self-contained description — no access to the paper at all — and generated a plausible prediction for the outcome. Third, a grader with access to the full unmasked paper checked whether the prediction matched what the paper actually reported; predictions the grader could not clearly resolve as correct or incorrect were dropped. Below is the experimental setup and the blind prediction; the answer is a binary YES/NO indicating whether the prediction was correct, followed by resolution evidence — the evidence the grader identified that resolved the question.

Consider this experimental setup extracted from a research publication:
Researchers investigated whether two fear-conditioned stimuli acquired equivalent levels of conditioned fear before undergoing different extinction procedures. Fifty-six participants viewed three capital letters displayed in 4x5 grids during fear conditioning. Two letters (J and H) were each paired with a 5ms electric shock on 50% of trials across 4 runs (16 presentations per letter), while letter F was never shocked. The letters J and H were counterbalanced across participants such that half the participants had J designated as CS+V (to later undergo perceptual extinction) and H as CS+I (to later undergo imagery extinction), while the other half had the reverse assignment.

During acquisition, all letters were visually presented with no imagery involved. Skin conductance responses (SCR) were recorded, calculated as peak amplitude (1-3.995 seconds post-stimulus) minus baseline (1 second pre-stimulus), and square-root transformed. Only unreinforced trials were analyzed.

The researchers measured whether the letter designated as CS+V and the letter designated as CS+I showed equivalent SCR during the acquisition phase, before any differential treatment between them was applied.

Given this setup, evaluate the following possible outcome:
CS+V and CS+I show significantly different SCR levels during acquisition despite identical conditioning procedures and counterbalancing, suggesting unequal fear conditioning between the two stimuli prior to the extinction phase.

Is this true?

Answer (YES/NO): NO